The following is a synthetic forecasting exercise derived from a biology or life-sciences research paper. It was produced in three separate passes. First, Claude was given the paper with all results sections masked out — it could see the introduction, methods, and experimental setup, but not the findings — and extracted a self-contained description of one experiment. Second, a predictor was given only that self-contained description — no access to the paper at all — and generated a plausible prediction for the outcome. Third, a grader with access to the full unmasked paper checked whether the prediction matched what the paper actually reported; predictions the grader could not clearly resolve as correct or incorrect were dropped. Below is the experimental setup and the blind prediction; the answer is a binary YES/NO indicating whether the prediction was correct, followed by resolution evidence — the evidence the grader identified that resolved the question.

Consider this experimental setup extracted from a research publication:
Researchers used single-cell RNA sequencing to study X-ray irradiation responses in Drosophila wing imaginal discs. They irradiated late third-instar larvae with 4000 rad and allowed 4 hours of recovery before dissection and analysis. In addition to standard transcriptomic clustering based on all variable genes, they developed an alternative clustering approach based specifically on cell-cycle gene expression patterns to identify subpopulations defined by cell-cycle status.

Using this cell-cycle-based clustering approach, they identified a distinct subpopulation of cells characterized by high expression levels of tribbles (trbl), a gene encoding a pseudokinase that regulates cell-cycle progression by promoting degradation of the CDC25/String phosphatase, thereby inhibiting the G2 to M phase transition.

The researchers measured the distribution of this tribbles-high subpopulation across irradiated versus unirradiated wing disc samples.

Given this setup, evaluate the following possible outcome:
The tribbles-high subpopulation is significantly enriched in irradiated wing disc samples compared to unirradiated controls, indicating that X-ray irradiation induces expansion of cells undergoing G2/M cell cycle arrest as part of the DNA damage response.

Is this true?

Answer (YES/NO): YES